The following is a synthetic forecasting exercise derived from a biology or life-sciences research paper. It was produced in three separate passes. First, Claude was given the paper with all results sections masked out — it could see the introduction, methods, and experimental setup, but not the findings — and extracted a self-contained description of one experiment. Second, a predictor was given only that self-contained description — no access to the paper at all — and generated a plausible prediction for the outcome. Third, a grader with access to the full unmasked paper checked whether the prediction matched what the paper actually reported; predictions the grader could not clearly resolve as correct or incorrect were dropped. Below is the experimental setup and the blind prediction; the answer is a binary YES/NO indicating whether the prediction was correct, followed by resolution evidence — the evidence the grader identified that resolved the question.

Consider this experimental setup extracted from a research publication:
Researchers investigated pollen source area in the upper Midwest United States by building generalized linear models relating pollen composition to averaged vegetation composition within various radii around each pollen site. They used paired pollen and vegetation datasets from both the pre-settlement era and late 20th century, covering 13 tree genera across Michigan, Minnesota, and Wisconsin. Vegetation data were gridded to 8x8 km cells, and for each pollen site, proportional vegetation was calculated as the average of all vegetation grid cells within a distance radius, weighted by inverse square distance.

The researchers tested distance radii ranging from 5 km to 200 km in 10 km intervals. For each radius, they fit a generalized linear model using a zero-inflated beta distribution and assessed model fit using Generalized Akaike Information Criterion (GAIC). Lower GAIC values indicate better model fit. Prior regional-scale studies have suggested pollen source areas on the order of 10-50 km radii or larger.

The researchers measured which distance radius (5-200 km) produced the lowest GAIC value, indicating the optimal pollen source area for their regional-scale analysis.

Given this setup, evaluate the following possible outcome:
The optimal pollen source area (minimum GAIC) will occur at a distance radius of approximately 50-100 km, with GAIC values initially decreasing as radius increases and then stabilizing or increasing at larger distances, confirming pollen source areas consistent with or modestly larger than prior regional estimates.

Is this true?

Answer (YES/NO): NO